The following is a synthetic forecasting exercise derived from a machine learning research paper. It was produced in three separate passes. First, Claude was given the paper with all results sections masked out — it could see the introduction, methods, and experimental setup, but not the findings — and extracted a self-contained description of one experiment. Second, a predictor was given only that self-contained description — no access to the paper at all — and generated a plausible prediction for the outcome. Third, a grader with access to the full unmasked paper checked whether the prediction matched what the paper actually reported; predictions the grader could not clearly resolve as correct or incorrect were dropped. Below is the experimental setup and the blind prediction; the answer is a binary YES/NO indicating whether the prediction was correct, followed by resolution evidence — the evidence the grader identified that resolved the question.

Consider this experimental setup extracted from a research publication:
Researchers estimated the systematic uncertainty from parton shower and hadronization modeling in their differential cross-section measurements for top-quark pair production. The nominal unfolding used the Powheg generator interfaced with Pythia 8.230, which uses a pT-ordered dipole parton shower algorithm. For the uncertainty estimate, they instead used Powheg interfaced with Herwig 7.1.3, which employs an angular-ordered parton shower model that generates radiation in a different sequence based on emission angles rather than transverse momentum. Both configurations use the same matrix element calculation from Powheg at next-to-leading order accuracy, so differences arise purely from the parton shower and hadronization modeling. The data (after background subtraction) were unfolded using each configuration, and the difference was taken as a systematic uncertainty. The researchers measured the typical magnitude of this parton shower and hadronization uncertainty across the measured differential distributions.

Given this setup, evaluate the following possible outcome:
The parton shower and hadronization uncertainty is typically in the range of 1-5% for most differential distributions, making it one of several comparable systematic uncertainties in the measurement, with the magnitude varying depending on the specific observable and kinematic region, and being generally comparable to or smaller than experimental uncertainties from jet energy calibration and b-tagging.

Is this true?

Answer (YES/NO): NO